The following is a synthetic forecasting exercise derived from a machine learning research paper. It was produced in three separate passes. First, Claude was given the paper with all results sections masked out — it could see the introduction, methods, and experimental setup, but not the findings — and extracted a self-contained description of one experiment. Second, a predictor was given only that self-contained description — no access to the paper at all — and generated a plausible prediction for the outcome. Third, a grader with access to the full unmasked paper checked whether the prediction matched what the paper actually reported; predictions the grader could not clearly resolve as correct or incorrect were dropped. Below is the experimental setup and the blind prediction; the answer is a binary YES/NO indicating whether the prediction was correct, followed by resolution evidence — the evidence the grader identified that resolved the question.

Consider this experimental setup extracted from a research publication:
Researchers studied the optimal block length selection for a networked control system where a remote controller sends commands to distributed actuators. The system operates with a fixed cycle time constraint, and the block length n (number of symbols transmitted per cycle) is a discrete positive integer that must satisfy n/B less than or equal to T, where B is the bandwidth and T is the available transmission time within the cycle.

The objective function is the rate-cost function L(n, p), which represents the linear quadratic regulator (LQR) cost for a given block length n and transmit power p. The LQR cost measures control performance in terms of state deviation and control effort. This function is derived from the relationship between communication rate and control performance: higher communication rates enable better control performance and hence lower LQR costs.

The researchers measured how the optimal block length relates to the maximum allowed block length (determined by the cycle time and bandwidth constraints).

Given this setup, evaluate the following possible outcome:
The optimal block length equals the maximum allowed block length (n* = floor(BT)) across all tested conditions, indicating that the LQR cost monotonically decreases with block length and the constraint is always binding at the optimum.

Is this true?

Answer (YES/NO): YES